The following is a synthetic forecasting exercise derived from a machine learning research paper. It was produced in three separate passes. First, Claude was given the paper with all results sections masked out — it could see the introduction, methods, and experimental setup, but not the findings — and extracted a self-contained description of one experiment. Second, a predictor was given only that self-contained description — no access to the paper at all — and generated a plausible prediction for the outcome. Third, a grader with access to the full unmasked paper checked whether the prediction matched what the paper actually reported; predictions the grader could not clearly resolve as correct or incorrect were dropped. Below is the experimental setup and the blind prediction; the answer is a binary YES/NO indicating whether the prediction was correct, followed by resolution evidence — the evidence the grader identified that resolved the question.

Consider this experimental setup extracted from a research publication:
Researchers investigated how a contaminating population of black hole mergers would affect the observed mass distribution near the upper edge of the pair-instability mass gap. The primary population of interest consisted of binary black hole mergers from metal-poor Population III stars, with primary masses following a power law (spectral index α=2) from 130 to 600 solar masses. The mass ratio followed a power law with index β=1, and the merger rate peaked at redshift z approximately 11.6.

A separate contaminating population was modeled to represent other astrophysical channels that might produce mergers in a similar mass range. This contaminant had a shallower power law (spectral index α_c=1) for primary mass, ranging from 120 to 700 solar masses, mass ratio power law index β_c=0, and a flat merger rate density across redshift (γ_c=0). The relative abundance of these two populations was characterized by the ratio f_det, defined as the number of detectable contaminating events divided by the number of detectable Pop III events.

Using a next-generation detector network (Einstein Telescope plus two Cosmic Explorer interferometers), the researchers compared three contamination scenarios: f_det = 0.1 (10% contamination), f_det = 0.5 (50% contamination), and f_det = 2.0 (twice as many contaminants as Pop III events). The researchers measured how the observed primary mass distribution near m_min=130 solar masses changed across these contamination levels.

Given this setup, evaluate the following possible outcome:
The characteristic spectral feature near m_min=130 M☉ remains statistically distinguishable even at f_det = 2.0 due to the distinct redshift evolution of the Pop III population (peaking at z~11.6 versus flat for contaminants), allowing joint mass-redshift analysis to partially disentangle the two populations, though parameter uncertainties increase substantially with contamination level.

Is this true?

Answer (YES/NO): NO